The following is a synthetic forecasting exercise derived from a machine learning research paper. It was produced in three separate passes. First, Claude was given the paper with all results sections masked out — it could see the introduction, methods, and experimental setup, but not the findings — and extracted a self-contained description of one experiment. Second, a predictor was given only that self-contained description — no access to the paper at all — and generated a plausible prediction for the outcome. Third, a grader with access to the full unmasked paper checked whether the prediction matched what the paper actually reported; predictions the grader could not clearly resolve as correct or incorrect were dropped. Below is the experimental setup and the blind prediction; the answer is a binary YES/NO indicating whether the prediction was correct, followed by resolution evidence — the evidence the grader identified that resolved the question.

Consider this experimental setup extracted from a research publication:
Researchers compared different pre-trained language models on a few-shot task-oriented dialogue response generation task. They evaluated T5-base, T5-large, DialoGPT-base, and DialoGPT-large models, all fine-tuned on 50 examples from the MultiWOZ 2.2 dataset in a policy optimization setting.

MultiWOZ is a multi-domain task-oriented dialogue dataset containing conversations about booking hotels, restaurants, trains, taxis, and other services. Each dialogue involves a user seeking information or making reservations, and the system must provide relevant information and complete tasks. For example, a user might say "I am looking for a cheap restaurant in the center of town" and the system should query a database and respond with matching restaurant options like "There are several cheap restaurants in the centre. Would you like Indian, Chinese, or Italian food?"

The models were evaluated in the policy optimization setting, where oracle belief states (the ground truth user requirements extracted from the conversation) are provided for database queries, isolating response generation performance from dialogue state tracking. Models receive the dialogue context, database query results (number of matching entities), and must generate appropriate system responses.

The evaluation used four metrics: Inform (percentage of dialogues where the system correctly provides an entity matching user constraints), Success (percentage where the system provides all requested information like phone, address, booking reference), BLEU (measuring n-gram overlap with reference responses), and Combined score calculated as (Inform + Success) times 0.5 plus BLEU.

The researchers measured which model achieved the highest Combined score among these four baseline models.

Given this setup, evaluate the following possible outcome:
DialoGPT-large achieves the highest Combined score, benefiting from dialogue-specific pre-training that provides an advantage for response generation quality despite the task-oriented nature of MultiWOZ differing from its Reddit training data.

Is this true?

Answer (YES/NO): NO